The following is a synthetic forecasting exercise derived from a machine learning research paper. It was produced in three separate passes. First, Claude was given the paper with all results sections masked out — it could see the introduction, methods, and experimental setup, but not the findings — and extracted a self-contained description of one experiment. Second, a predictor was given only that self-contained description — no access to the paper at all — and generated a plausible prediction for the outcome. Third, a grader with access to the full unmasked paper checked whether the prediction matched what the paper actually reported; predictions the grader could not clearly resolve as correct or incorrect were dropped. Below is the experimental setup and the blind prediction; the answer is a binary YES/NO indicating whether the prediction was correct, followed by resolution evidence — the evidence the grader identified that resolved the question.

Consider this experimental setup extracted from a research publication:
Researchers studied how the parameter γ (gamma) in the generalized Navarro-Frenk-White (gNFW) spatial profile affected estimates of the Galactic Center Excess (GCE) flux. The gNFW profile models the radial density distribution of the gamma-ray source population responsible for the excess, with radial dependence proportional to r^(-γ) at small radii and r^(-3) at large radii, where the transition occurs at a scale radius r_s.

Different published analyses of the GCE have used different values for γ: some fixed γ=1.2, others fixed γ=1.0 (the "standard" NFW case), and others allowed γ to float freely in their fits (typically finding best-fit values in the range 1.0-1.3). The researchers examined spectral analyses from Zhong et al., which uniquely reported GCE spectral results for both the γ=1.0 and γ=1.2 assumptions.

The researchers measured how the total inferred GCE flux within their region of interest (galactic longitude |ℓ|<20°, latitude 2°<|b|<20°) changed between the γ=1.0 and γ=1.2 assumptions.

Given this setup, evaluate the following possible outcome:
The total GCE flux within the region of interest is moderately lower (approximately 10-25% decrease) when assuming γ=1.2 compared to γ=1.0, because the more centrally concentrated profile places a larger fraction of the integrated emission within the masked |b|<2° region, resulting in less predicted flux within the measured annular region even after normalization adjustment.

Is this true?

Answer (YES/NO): NO